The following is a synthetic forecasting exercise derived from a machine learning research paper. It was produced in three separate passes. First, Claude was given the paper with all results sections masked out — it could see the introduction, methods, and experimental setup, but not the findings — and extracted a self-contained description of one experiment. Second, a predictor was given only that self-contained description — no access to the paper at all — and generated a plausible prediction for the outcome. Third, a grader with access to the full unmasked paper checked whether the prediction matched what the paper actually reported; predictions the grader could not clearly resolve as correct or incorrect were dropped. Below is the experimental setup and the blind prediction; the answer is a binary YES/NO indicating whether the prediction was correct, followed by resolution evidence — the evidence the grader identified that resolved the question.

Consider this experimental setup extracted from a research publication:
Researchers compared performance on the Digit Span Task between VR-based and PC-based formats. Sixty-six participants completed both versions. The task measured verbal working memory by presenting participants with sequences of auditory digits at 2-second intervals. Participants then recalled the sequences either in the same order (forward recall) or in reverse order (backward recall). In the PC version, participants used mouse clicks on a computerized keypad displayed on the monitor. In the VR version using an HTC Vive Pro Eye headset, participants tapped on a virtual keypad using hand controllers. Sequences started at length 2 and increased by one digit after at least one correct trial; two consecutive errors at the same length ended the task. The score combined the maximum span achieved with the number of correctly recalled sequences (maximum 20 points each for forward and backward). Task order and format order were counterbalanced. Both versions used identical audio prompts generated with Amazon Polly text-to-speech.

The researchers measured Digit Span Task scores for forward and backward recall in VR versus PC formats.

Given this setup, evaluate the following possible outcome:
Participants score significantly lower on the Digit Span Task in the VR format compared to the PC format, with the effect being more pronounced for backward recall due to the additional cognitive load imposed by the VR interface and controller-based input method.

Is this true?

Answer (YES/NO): NO